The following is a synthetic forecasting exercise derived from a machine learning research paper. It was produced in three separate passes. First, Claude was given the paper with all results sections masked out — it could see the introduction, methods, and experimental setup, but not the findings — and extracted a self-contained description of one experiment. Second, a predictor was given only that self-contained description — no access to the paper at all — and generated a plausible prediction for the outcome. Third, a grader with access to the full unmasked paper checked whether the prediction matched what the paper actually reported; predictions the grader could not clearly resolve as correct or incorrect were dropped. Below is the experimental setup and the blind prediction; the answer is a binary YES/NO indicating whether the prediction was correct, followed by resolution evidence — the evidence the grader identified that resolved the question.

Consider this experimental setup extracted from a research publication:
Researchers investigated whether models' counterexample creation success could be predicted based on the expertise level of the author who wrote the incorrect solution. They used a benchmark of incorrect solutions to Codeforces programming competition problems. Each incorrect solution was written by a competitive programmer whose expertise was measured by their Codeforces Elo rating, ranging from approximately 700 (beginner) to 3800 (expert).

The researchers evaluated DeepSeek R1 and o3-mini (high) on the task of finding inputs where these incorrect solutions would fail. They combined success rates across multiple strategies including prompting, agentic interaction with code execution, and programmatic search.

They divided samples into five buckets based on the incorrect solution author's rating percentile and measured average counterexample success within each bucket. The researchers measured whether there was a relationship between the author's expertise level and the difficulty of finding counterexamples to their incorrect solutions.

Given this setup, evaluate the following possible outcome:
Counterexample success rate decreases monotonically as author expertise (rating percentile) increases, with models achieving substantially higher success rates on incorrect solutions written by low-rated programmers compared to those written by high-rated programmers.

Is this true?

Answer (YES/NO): NO